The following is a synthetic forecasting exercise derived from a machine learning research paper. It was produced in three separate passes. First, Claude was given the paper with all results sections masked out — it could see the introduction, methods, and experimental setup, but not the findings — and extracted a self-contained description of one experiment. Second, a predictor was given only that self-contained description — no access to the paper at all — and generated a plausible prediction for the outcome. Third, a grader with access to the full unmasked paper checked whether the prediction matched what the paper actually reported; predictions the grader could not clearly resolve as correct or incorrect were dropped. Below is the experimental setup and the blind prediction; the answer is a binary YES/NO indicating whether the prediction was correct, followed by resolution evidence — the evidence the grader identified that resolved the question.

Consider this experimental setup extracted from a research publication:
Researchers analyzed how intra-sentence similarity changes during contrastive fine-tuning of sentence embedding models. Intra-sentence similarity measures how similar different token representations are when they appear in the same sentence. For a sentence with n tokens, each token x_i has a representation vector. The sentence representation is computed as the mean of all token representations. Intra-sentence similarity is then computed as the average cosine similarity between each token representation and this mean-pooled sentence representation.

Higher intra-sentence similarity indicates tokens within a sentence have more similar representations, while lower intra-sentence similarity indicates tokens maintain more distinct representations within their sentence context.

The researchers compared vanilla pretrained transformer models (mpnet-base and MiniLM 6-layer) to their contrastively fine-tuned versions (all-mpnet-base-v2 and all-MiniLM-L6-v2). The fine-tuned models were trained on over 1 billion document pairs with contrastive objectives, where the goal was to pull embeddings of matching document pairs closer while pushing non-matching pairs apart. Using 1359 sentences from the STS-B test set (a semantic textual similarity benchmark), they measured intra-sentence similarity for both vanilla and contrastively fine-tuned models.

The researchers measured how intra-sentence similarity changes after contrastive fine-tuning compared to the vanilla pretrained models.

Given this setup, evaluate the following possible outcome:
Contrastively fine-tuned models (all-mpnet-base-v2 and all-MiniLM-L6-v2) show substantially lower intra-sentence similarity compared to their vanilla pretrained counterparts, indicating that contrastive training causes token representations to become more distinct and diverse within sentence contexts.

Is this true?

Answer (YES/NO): NO